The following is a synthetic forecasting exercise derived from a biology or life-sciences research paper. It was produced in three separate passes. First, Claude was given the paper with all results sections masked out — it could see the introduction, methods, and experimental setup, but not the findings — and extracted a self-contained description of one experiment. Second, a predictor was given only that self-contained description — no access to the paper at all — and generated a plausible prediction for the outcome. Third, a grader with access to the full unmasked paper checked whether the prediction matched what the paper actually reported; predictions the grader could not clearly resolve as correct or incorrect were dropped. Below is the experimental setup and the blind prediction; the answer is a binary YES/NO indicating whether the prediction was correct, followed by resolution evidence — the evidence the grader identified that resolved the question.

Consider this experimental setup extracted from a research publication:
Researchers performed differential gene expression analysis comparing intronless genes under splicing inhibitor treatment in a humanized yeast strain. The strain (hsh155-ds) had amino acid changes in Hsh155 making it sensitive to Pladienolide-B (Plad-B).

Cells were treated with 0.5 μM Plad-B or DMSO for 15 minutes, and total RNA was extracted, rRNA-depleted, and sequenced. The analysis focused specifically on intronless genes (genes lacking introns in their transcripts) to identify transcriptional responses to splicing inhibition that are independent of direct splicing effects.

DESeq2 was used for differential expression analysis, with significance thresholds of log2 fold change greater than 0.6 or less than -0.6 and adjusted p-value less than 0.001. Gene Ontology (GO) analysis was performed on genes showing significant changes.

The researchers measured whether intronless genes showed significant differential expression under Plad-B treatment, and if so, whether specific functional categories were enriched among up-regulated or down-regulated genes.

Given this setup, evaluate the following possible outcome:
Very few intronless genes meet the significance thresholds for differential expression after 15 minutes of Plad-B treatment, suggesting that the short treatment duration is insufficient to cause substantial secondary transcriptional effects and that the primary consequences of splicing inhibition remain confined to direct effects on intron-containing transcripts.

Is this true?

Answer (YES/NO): NO